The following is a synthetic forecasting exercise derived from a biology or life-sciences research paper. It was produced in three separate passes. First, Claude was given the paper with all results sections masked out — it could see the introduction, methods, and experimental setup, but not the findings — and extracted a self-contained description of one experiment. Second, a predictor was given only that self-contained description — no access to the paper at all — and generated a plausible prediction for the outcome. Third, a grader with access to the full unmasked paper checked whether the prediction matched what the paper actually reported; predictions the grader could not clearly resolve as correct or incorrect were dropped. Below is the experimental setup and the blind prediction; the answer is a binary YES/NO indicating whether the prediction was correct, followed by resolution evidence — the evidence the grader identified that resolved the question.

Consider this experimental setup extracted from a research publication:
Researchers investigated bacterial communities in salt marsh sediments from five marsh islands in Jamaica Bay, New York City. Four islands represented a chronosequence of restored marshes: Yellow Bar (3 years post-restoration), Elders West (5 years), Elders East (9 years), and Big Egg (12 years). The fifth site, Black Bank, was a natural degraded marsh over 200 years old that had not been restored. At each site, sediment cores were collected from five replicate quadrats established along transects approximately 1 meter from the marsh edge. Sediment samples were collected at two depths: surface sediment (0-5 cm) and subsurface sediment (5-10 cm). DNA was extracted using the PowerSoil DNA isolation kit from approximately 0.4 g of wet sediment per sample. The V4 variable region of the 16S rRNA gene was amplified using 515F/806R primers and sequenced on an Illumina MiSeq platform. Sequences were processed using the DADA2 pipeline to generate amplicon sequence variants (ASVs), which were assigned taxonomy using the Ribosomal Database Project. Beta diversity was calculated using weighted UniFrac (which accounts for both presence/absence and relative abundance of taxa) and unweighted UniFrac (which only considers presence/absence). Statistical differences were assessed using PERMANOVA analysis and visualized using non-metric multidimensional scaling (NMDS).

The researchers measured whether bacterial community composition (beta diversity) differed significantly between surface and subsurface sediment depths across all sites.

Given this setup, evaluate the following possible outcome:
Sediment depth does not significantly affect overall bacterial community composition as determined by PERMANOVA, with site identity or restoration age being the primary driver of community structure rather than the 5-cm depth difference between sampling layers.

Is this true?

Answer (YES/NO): NO